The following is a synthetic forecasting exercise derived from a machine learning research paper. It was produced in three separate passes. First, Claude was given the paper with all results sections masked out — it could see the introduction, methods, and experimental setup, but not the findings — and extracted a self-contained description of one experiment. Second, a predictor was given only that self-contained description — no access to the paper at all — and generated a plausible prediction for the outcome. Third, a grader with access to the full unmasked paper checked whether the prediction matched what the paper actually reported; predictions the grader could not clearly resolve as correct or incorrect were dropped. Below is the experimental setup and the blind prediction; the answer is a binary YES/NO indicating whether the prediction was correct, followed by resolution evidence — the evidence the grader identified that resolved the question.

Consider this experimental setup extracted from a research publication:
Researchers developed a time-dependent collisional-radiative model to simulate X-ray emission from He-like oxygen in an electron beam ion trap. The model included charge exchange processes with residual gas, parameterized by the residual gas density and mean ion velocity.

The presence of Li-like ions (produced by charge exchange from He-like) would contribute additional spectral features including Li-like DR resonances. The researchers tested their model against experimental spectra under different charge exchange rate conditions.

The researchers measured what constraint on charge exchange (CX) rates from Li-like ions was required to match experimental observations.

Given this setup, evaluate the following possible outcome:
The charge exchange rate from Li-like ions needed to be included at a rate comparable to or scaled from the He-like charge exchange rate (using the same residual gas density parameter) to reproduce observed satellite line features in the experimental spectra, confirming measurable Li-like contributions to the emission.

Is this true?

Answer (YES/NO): NO